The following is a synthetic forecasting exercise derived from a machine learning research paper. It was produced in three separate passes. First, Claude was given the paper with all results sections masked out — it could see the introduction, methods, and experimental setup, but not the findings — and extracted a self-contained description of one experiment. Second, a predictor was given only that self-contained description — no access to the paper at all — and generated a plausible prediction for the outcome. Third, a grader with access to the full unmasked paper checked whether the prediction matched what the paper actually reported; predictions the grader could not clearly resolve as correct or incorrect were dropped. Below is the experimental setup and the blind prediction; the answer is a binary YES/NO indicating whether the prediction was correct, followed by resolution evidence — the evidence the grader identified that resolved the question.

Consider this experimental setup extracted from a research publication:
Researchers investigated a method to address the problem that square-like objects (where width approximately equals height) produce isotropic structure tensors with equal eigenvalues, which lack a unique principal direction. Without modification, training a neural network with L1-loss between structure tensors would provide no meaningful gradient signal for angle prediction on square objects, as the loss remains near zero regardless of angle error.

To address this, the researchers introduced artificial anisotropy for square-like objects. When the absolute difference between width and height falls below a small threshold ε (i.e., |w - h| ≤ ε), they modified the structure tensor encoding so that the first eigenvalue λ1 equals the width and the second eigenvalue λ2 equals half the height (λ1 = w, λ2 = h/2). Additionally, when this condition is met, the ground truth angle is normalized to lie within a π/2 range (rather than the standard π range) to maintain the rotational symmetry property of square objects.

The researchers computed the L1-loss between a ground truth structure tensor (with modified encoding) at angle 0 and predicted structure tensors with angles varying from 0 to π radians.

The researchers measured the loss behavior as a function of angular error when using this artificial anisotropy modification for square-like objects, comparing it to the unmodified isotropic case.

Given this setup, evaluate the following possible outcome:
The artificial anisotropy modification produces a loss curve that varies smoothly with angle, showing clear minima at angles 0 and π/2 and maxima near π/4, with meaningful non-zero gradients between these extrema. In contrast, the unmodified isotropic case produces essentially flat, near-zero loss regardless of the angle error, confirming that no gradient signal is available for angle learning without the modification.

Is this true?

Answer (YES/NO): YES